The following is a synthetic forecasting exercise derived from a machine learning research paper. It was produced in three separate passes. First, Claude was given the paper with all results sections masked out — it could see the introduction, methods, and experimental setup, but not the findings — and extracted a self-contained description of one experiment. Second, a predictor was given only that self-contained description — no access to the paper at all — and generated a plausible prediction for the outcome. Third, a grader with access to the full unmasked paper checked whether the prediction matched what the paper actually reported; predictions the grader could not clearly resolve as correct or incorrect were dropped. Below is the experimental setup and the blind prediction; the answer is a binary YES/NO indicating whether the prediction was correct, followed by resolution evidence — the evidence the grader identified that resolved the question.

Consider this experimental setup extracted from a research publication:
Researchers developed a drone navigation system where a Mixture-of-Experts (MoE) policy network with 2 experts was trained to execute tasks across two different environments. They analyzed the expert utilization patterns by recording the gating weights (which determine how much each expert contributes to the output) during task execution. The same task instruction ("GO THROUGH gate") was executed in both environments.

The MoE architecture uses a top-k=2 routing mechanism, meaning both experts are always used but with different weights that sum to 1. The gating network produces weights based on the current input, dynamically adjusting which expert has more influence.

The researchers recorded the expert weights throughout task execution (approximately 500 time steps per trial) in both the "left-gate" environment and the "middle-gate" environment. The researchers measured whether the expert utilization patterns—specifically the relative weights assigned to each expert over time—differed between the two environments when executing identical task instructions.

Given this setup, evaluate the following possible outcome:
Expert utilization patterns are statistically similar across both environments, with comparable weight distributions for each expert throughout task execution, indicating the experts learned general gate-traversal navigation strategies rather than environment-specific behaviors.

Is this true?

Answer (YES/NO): NO